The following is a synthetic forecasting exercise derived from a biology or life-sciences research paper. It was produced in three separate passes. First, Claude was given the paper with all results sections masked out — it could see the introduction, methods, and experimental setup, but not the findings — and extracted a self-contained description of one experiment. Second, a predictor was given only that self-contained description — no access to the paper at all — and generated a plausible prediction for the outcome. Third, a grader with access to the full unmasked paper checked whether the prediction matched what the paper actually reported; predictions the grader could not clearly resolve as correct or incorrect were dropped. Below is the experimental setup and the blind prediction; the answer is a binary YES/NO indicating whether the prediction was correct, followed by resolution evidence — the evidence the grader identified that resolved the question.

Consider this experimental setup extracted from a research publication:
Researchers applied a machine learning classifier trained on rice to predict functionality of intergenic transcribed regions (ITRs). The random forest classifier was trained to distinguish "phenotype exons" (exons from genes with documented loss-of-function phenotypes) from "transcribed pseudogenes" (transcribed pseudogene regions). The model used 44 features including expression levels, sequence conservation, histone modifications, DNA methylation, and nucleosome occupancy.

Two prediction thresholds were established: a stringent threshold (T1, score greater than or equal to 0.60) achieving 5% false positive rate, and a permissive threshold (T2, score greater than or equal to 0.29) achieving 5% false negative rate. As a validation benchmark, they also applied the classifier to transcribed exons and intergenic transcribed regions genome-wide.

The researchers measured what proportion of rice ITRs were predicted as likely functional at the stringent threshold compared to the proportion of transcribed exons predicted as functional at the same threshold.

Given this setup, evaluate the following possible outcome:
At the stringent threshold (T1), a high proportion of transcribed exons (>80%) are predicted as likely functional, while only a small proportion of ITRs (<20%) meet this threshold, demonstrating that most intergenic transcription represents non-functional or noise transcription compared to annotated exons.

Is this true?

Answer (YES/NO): NO